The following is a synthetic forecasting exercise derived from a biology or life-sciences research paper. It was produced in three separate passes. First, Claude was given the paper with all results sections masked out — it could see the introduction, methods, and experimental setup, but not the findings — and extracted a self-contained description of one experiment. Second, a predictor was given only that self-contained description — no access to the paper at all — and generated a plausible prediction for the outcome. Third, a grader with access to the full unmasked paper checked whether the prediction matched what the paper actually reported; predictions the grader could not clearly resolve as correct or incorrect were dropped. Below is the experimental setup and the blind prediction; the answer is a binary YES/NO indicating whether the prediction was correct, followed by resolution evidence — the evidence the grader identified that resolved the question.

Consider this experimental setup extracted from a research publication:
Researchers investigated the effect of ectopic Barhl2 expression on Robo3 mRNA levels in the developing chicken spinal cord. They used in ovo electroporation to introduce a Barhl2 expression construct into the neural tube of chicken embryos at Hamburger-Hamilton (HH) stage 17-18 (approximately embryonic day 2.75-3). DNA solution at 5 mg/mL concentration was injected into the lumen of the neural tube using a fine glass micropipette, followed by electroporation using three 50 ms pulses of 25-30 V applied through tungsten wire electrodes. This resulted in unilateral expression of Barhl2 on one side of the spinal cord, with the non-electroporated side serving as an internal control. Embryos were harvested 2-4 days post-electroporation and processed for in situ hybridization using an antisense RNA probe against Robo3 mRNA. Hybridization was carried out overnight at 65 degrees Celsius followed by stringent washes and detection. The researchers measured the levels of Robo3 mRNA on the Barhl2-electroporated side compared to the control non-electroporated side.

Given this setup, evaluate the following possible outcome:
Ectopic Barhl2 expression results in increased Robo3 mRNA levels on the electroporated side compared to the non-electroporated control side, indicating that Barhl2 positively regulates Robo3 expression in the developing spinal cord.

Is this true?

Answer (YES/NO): NO